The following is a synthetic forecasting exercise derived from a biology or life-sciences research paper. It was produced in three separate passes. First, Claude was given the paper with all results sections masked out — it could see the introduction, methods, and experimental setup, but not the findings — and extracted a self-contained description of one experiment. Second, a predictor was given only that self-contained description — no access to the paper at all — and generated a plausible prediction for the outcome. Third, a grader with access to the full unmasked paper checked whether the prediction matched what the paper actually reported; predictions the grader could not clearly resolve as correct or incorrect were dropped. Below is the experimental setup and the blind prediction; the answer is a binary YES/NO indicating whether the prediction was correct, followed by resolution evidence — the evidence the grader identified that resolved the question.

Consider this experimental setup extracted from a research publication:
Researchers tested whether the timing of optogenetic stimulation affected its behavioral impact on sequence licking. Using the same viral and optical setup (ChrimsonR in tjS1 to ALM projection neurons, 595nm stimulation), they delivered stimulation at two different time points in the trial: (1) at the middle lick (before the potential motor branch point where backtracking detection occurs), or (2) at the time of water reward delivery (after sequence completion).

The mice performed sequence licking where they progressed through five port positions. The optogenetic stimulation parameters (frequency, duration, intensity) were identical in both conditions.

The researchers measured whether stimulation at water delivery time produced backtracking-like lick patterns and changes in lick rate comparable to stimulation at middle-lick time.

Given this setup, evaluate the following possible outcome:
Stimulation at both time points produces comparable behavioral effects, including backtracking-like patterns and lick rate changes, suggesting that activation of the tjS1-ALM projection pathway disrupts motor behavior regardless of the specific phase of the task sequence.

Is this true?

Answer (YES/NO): NO